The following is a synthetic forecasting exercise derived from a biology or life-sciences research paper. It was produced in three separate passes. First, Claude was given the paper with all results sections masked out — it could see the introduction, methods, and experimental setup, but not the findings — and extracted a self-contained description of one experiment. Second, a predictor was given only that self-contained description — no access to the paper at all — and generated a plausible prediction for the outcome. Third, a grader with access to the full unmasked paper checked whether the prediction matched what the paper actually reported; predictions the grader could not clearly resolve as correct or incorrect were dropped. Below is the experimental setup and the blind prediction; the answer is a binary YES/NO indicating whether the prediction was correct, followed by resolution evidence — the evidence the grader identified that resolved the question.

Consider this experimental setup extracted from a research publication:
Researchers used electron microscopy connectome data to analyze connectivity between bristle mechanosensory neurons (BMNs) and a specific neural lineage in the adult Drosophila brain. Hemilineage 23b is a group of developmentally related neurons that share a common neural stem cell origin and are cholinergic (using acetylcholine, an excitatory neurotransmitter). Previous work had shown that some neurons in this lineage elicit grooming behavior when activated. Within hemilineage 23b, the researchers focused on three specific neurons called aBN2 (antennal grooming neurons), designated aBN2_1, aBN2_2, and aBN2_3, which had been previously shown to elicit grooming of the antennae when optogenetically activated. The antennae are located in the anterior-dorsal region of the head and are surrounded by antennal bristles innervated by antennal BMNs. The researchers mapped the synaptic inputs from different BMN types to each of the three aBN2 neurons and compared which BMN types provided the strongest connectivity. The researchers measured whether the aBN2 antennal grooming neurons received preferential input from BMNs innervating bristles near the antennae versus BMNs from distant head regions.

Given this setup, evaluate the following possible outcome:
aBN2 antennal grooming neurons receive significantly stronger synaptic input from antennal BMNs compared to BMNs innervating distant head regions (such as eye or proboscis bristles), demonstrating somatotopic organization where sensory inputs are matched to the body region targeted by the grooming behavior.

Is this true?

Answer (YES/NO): YES